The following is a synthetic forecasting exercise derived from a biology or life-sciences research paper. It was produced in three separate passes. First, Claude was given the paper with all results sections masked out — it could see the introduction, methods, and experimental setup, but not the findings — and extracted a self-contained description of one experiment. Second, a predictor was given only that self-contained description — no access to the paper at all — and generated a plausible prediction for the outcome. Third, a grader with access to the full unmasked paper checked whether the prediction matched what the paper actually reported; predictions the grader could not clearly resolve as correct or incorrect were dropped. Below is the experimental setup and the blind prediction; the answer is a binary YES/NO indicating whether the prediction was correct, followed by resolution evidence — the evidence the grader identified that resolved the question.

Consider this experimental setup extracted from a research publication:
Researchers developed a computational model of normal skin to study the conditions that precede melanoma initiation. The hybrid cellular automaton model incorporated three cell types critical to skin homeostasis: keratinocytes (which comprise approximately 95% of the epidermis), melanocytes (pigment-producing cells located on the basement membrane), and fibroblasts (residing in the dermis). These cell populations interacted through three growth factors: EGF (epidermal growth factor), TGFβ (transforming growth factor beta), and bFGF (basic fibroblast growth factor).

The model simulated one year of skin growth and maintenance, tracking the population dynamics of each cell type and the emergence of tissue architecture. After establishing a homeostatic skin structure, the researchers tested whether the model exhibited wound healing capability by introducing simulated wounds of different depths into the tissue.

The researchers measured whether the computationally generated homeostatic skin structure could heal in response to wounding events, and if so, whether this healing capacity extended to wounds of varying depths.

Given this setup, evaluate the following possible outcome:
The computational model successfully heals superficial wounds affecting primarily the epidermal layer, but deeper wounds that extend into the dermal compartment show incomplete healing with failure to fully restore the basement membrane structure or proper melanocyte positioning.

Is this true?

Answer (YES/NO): NO